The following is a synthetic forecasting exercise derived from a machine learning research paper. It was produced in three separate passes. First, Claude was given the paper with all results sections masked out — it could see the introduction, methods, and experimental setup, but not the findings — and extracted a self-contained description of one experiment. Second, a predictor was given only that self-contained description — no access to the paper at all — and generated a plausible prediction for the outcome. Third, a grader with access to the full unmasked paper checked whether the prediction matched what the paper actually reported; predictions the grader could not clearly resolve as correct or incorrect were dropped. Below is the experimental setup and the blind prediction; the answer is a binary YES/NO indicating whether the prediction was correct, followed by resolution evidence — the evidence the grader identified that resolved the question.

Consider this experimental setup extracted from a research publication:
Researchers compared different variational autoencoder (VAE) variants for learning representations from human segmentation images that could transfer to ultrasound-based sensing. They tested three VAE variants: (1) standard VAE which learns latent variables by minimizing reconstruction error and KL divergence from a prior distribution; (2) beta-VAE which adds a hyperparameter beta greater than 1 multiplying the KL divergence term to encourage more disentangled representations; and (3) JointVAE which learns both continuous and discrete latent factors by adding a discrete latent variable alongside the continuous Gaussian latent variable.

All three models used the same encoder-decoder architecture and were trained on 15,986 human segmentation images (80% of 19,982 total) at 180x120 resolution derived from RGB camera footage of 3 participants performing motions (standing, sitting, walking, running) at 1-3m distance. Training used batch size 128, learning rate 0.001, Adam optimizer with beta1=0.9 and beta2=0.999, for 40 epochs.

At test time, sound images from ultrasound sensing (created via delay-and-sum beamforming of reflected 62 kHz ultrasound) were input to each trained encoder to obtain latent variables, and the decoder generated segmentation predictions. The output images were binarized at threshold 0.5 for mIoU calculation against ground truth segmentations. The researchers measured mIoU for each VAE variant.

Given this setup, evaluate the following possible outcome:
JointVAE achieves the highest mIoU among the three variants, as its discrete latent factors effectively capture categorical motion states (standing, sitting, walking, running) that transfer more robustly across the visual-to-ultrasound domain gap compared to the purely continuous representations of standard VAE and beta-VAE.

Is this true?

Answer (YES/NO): NO